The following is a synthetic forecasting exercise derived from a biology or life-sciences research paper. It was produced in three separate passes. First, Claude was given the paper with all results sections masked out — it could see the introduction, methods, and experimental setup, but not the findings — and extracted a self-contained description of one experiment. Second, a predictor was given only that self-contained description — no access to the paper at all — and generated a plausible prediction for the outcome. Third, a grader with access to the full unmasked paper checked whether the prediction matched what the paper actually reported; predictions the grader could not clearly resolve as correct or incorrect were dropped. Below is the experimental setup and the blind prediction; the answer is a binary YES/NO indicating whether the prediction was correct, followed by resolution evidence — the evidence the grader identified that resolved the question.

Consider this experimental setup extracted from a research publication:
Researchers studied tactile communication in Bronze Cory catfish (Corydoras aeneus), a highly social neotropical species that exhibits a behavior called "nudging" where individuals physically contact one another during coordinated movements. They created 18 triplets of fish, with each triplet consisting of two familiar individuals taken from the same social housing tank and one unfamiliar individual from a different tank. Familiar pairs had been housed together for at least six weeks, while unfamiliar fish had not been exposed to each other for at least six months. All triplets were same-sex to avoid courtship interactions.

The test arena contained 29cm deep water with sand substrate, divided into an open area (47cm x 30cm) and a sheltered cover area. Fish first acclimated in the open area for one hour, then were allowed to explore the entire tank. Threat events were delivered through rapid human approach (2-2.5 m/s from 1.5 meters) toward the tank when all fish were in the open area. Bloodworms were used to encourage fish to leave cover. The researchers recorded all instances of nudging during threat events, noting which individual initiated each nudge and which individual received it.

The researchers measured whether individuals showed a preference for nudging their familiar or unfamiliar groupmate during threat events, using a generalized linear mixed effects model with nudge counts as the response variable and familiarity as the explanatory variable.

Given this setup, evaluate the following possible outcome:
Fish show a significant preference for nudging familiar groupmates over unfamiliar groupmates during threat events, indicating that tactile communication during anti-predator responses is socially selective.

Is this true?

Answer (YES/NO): NO